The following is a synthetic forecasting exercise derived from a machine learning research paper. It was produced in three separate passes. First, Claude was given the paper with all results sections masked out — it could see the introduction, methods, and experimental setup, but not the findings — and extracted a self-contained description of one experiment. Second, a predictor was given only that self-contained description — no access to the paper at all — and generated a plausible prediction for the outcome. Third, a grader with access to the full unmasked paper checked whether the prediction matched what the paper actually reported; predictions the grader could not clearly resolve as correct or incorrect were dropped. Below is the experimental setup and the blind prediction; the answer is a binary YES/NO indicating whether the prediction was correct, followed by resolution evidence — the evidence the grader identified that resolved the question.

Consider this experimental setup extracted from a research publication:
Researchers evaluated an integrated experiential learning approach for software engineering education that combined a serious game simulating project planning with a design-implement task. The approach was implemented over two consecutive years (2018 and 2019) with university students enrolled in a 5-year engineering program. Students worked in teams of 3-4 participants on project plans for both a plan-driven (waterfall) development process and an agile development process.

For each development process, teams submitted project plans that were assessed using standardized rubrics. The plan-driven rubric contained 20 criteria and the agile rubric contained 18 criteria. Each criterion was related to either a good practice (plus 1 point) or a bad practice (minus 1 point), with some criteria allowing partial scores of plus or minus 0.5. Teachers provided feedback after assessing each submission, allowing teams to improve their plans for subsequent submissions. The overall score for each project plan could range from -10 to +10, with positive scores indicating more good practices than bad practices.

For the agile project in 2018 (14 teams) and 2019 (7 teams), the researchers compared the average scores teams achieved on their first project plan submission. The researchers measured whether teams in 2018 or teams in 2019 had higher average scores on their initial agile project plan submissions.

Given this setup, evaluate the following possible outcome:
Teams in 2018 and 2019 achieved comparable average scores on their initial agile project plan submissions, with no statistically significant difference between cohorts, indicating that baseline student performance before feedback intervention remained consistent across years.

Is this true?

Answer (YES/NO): NO